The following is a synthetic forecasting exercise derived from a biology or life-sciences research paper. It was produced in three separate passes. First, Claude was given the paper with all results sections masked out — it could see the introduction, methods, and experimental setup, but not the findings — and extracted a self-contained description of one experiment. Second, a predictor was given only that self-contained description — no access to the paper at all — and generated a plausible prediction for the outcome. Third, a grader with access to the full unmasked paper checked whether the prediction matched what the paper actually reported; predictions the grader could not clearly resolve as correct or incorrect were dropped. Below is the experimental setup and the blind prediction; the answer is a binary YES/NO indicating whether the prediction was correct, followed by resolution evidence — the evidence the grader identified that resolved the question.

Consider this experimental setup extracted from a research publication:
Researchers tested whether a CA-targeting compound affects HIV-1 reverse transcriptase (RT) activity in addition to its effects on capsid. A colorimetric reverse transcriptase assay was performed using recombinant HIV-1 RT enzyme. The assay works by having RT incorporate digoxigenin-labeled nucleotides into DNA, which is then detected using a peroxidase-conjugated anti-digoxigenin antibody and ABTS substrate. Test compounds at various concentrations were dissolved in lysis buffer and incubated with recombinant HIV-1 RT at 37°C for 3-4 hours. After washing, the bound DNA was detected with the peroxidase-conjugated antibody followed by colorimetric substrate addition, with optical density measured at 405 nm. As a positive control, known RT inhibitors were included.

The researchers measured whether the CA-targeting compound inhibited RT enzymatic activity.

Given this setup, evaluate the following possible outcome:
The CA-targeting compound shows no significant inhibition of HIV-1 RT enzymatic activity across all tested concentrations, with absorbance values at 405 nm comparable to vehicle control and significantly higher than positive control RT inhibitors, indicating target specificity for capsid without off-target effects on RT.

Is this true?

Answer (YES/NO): YES